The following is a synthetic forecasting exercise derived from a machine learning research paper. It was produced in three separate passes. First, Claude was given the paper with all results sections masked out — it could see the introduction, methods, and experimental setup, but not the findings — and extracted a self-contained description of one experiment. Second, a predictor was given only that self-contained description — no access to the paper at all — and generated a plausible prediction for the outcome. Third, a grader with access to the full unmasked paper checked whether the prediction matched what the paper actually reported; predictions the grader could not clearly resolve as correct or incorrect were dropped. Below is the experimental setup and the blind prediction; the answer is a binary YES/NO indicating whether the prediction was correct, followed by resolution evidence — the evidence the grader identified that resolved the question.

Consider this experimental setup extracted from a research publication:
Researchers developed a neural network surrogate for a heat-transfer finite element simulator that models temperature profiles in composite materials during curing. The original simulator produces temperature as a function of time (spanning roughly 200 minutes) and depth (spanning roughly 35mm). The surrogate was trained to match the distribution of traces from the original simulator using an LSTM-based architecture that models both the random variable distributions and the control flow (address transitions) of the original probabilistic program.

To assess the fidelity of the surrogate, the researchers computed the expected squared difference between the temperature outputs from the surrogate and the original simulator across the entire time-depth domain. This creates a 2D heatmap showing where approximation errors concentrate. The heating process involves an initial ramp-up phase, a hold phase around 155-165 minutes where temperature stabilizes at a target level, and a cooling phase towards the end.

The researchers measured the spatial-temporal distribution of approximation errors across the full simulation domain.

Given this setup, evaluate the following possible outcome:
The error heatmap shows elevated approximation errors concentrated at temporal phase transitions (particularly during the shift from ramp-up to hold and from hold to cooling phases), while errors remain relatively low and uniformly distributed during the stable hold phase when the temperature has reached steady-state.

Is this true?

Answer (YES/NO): NO